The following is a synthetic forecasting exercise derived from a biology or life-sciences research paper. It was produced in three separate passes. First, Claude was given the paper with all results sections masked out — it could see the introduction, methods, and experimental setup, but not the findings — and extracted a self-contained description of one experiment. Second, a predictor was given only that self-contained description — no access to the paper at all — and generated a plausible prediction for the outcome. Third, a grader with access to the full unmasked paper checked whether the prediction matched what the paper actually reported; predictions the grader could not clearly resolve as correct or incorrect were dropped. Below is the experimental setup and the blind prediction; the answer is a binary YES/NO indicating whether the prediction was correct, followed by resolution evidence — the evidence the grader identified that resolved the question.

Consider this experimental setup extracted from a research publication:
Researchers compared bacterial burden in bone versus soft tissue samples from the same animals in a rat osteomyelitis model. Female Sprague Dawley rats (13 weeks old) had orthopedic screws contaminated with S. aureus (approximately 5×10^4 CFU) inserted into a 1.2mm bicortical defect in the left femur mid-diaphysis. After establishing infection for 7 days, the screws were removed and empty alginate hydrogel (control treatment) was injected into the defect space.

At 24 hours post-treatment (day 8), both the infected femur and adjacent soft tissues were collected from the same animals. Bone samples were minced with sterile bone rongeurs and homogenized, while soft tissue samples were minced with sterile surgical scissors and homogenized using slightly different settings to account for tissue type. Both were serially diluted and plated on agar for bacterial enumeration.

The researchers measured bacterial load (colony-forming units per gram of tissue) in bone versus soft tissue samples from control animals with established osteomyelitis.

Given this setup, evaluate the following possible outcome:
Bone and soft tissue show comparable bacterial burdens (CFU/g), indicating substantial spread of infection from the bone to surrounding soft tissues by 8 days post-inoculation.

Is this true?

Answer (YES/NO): NO